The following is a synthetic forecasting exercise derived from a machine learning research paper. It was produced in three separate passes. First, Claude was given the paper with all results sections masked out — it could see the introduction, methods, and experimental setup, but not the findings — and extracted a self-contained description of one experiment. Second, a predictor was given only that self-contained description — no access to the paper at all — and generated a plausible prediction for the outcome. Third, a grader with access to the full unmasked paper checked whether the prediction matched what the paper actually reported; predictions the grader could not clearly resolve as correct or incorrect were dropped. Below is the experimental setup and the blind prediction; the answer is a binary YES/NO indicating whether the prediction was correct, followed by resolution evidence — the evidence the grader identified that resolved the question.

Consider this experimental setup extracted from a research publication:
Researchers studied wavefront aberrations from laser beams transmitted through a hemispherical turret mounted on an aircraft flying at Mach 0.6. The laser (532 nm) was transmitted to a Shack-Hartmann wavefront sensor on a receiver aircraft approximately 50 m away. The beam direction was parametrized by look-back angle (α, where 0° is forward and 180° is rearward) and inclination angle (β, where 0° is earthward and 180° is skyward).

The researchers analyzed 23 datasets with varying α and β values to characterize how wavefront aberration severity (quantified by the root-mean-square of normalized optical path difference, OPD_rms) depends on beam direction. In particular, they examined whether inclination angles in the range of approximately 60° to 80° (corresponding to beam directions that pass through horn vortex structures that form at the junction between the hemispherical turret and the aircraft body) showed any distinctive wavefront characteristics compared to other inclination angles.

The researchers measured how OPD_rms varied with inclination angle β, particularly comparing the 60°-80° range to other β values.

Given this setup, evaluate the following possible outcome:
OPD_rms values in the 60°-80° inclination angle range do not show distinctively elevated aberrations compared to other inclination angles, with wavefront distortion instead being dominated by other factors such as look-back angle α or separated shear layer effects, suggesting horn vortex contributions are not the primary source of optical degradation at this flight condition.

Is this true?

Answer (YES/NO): NO